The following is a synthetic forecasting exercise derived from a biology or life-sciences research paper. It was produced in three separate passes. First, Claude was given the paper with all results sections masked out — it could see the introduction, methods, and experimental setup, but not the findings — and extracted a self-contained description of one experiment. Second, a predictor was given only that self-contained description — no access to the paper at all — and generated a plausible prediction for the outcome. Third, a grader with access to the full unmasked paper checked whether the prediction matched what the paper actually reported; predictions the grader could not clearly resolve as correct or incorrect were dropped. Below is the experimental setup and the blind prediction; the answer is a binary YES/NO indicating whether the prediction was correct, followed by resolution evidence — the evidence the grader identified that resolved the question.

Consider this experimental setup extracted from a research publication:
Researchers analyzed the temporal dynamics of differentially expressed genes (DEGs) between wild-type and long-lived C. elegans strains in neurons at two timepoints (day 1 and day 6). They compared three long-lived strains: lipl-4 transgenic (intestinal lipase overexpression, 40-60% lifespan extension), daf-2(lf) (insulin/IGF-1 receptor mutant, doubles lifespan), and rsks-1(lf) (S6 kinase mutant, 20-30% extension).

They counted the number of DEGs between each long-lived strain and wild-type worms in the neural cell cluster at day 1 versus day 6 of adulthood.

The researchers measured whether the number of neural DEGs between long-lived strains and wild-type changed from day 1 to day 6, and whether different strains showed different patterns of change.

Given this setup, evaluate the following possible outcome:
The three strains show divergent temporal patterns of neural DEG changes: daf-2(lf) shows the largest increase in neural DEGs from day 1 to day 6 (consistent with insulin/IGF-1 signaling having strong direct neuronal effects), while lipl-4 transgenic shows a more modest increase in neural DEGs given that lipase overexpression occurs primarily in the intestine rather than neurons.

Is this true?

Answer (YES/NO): NO